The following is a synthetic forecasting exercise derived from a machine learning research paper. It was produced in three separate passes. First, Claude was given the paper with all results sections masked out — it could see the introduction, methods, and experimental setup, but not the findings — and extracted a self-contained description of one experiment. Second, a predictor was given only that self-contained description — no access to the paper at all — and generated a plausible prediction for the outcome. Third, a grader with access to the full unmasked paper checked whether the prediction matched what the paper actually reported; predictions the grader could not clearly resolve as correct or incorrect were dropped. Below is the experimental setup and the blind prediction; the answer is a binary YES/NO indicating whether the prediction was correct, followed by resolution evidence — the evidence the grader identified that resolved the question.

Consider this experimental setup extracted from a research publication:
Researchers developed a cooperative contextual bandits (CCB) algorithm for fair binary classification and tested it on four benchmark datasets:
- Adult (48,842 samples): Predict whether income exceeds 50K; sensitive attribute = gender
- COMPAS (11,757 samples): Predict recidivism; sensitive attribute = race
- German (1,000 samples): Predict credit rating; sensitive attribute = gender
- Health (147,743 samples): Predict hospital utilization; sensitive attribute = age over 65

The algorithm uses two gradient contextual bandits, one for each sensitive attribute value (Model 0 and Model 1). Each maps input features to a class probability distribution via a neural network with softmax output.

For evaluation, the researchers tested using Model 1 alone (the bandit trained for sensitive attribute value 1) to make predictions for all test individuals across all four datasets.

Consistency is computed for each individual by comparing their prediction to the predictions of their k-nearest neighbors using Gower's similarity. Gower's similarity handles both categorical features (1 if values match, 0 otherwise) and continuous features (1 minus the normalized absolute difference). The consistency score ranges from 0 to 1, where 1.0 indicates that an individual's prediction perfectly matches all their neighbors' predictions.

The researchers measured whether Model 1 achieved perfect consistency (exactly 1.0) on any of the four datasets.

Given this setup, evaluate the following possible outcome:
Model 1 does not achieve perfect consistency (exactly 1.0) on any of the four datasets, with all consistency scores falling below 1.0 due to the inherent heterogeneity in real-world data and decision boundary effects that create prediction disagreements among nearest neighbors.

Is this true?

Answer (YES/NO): NO